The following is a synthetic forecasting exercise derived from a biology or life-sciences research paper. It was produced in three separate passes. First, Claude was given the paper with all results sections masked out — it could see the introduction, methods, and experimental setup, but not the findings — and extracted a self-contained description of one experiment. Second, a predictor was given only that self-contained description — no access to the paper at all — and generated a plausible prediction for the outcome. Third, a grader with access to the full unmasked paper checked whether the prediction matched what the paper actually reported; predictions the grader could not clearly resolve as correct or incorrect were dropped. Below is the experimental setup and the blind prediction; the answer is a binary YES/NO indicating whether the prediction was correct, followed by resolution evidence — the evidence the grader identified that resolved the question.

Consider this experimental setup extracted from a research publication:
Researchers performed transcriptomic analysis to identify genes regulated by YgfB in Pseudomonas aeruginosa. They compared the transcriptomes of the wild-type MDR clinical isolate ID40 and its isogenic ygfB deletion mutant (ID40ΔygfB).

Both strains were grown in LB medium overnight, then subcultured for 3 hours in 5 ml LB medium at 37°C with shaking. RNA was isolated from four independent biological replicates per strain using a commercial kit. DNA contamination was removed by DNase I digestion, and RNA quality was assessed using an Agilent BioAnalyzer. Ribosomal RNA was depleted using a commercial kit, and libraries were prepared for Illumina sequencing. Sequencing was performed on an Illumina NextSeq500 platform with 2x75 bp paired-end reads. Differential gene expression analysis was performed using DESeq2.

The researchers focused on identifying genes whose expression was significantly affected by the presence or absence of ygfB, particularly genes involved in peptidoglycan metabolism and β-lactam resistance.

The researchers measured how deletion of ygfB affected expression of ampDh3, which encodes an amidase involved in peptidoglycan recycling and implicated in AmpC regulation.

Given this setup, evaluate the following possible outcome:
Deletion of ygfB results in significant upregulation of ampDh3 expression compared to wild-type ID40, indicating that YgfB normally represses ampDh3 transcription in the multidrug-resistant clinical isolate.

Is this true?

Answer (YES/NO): YES